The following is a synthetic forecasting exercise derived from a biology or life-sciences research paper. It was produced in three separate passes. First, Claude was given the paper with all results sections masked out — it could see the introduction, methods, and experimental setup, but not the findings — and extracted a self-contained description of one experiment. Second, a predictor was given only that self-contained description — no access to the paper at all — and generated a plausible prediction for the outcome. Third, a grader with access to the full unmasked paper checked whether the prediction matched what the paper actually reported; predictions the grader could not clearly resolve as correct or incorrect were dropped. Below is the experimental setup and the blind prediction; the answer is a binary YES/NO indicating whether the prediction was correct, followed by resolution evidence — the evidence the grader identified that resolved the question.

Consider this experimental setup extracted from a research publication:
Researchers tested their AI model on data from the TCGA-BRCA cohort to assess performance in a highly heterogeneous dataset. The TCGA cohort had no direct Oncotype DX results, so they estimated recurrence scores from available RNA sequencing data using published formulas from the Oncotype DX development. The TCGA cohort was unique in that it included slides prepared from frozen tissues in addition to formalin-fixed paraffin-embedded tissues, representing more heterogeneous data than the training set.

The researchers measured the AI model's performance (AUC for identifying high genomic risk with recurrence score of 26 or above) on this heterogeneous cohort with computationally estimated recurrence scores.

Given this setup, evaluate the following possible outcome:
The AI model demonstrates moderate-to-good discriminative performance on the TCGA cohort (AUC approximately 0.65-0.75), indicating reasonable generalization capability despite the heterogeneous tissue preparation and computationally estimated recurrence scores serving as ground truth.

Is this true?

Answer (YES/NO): NO